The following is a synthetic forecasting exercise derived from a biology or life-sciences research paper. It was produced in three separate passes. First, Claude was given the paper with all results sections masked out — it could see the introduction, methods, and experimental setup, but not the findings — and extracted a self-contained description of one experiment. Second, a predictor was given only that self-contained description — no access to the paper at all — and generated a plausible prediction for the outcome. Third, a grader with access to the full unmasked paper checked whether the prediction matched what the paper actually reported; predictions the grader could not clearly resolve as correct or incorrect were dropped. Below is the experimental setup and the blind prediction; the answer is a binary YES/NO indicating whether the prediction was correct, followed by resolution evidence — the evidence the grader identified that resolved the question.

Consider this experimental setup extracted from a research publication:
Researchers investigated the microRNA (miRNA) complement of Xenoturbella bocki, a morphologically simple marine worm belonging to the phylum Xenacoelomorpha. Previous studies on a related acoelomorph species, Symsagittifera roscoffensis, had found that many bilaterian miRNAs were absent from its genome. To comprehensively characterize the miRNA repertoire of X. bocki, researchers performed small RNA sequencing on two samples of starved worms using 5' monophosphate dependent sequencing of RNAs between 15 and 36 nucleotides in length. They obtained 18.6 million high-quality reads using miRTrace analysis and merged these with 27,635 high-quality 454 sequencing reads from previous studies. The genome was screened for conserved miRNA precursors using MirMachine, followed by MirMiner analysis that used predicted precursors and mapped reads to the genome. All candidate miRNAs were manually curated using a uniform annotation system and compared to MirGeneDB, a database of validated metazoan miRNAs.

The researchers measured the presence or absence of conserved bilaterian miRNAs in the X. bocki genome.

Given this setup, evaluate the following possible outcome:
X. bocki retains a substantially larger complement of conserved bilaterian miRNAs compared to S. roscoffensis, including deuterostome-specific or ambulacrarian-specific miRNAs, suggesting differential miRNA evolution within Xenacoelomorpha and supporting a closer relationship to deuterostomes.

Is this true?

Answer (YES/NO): YES